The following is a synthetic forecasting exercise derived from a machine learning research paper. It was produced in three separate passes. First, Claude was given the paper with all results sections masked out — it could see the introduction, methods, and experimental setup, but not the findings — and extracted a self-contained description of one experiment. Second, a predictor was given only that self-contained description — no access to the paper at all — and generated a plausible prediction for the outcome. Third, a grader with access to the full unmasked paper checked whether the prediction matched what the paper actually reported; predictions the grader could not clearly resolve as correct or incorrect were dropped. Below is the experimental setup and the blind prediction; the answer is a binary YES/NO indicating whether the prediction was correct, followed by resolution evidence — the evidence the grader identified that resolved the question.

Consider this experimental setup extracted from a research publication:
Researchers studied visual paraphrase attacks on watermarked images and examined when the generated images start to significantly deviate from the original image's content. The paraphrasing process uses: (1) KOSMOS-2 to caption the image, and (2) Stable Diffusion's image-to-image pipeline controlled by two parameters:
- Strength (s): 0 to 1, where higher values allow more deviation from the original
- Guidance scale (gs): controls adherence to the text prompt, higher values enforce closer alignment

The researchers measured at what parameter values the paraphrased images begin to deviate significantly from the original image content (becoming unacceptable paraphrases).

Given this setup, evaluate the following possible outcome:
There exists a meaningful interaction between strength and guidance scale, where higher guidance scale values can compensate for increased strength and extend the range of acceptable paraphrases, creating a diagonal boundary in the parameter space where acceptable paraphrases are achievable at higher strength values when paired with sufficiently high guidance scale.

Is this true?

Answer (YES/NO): NO